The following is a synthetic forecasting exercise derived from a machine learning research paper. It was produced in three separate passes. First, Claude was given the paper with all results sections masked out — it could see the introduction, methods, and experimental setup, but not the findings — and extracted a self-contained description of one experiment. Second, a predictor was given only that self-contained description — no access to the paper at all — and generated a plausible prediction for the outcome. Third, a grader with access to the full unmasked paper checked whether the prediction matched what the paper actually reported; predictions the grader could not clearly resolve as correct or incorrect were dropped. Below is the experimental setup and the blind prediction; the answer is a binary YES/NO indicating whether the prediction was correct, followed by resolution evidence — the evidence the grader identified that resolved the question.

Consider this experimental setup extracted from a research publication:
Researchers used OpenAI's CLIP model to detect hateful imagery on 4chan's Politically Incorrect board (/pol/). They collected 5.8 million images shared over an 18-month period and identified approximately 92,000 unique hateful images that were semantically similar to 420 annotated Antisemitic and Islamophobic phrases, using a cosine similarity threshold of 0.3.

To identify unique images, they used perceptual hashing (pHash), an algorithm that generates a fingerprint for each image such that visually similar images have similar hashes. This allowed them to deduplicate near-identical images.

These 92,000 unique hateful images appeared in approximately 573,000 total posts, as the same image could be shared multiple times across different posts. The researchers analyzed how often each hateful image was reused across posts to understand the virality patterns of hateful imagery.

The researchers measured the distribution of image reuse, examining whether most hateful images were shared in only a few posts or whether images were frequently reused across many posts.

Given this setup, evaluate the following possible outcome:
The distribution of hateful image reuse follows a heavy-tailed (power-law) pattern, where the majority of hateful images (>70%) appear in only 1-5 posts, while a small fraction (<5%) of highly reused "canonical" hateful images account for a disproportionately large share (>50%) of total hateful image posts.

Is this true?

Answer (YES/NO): NO